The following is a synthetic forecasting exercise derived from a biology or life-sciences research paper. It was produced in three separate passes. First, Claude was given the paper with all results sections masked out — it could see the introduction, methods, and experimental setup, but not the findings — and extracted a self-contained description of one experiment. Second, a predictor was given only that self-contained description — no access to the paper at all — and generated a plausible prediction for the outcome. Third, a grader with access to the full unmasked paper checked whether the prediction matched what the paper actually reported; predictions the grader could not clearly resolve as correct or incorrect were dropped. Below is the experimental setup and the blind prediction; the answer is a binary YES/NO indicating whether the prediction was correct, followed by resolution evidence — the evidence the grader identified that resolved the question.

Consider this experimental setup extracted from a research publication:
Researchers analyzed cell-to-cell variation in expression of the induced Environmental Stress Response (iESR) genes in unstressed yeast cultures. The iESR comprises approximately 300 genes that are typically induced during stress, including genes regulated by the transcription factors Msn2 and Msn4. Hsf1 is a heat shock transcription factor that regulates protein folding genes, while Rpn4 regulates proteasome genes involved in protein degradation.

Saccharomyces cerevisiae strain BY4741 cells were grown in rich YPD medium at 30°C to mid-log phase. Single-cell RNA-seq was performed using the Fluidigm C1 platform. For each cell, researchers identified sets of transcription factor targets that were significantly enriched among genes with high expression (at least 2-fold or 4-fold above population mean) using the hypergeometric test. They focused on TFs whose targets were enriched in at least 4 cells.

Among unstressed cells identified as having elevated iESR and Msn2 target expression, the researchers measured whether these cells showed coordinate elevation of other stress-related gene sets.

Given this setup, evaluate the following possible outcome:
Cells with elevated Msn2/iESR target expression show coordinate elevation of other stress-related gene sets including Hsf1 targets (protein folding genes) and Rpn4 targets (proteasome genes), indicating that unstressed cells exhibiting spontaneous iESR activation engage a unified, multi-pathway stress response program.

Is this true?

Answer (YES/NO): NO